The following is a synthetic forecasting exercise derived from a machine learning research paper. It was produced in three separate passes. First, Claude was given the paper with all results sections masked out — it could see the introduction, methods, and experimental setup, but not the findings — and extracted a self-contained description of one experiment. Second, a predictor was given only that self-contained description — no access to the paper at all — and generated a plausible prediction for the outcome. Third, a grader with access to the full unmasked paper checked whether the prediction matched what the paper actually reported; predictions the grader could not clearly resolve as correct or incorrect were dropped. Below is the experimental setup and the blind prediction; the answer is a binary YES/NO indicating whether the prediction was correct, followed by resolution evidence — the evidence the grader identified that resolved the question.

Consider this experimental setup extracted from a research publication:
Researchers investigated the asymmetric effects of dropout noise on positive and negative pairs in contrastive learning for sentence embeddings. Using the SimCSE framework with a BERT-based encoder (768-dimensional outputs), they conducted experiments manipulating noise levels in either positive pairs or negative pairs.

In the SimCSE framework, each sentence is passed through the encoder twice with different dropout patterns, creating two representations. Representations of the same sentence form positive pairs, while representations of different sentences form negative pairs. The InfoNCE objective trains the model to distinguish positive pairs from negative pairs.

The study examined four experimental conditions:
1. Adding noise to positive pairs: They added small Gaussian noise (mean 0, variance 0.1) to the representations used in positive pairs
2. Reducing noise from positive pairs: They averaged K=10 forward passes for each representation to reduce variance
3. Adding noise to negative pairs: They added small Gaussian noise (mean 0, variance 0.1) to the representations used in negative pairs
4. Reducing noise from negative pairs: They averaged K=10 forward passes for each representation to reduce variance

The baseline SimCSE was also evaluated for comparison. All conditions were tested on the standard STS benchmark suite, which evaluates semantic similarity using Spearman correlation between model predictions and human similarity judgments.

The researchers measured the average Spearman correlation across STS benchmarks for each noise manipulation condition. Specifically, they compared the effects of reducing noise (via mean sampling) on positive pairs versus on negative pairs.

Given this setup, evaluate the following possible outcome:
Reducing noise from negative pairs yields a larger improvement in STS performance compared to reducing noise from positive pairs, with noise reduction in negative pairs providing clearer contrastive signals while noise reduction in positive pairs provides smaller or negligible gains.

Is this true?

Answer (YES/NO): NO